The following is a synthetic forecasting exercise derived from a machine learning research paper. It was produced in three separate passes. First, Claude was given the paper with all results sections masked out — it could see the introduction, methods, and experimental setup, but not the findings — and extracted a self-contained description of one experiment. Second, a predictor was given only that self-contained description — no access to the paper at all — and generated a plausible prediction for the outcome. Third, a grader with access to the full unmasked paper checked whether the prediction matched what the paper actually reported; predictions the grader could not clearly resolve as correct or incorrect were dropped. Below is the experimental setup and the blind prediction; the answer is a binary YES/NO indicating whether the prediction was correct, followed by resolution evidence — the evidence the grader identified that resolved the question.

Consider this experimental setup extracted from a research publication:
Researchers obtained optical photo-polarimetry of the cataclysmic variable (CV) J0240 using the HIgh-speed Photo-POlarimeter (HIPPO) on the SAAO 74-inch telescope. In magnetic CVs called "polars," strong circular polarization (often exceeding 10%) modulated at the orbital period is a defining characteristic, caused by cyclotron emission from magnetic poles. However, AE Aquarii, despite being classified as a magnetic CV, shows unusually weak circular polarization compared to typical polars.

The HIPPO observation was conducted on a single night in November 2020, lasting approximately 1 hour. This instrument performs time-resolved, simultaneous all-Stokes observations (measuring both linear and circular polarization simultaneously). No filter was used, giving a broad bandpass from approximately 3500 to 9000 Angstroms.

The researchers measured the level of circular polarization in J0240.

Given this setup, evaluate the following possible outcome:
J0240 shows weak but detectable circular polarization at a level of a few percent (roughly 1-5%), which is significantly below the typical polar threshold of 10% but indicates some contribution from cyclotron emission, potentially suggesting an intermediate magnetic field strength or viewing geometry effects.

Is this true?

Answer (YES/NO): NO